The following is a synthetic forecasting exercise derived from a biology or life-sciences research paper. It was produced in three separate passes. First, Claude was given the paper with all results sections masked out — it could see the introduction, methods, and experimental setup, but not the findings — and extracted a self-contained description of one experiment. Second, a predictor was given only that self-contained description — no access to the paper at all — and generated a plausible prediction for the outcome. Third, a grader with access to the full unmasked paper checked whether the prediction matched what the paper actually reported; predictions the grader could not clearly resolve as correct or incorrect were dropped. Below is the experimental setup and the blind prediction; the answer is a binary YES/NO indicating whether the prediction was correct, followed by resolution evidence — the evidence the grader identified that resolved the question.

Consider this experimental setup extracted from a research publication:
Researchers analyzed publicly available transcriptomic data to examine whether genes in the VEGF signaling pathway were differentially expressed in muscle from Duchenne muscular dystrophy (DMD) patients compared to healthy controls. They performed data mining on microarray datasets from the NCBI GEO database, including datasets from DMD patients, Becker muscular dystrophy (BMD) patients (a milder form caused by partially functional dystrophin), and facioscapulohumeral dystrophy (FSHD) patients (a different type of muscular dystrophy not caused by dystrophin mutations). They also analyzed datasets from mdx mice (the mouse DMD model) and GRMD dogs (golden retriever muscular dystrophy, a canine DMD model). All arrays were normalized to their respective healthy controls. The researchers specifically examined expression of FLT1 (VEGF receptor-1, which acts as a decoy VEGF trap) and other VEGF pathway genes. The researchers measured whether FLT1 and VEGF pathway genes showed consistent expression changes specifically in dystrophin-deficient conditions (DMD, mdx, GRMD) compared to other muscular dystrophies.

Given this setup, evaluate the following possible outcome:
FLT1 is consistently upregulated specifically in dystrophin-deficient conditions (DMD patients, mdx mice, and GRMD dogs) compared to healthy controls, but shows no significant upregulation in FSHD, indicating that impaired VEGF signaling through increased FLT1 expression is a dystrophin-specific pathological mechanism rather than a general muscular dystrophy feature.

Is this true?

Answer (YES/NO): NO